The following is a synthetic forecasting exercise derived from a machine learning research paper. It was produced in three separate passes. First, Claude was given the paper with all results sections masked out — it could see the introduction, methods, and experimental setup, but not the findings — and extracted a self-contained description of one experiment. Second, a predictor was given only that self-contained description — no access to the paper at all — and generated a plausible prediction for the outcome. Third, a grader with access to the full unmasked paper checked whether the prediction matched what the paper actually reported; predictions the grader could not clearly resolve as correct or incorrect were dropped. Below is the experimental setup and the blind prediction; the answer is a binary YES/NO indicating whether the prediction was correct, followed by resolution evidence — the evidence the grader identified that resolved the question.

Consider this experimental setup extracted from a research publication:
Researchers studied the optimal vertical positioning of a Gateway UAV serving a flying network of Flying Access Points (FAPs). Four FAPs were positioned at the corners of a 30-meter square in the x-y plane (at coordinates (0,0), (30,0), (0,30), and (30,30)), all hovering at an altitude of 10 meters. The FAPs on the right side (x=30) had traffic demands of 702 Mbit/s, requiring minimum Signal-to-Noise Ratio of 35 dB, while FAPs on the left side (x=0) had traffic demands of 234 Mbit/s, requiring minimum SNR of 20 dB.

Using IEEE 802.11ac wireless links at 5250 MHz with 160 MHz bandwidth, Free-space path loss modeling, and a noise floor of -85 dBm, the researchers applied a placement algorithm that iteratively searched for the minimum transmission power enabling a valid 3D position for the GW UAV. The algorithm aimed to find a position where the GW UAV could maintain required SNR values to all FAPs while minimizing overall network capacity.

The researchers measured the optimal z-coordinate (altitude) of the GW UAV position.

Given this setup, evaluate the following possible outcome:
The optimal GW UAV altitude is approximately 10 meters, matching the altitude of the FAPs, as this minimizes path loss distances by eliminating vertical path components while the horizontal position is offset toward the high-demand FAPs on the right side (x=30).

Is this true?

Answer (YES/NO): NO